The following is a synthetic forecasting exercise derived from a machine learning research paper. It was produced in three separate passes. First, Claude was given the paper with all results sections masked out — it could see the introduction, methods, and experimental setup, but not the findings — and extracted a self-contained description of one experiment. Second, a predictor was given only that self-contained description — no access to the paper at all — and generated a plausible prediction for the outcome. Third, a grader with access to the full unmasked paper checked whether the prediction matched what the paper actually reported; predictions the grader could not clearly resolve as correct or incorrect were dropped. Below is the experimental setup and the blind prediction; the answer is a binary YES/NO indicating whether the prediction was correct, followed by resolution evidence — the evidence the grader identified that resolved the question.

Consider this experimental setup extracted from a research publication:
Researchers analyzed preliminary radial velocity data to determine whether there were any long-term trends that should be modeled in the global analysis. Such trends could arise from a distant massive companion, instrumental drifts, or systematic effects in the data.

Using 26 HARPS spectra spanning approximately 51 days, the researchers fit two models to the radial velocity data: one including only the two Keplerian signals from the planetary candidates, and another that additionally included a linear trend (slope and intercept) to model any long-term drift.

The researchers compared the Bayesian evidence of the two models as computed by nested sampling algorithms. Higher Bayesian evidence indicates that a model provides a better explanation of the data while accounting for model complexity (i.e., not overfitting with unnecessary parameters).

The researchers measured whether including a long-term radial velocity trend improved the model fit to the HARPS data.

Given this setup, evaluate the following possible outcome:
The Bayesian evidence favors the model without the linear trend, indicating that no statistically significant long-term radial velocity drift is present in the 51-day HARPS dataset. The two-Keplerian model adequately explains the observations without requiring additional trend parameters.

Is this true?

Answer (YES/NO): YES